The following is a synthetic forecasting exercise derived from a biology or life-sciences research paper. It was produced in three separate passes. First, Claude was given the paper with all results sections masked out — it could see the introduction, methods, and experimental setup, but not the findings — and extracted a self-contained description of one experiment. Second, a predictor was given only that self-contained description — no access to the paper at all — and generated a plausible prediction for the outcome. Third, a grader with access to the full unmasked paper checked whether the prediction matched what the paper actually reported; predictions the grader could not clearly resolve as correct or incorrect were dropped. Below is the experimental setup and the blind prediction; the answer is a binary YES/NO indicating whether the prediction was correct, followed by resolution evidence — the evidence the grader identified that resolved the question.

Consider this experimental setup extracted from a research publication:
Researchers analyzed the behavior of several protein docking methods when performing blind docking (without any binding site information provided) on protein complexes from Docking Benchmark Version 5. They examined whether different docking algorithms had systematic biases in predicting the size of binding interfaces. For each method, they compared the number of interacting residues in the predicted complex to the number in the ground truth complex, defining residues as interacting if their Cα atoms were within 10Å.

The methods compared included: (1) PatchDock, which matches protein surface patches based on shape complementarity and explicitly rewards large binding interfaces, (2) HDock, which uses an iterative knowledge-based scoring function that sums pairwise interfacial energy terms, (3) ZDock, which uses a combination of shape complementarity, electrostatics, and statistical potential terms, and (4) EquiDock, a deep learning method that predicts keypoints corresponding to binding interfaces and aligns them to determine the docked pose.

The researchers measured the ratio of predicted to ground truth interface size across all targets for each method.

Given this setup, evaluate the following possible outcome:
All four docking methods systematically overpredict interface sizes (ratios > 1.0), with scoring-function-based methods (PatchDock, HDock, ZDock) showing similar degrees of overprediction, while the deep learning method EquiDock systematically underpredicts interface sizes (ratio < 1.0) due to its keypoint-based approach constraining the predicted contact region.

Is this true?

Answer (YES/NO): NO